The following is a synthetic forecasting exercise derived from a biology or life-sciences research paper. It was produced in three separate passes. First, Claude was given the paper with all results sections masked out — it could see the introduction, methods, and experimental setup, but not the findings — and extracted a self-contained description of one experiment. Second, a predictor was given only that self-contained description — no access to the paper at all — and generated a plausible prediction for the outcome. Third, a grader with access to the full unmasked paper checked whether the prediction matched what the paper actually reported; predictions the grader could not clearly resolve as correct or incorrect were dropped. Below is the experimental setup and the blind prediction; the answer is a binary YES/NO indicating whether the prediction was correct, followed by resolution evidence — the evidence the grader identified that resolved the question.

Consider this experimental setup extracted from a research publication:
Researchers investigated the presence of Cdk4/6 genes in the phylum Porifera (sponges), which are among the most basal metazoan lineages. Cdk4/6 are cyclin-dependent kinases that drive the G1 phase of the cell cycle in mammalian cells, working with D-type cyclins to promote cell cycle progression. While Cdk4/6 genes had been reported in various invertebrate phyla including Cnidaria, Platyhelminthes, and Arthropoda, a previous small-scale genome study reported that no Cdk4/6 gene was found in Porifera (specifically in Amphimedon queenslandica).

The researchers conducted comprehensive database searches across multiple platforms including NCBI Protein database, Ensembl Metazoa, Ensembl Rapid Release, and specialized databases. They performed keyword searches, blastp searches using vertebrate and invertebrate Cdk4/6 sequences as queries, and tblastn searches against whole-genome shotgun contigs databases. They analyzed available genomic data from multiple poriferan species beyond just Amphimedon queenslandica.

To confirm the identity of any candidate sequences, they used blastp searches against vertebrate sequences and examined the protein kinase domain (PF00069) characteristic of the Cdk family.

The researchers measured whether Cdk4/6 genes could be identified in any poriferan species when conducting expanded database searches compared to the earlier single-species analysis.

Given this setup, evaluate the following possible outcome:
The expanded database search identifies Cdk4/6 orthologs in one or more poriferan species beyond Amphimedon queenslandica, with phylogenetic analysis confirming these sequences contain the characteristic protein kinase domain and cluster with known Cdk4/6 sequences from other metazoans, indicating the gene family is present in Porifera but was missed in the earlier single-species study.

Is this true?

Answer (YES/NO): NO